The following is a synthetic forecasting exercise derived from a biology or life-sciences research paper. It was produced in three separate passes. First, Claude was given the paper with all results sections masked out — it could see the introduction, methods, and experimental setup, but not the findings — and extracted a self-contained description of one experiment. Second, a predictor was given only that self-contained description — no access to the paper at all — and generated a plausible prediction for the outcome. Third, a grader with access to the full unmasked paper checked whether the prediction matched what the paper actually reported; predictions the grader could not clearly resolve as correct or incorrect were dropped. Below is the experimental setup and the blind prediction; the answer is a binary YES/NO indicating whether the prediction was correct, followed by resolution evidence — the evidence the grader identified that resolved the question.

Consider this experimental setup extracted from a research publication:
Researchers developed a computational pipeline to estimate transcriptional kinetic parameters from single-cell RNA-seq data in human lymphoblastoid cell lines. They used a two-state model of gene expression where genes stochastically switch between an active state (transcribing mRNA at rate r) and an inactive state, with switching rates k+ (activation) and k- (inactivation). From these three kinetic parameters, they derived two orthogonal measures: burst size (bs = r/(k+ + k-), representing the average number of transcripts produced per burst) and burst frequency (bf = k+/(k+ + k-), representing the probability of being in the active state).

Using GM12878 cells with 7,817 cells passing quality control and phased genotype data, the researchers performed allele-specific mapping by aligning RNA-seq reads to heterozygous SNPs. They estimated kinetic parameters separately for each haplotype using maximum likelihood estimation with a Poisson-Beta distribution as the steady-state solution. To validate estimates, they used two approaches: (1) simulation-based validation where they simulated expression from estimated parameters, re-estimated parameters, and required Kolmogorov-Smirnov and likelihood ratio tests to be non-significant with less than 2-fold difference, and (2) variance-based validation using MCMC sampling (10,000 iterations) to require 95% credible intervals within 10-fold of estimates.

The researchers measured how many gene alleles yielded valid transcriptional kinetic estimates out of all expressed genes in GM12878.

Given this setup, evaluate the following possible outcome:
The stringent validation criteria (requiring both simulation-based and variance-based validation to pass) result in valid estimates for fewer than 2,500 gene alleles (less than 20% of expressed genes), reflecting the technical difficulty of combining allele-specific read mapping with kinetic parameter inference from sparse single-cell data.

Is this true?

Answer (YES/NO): YES